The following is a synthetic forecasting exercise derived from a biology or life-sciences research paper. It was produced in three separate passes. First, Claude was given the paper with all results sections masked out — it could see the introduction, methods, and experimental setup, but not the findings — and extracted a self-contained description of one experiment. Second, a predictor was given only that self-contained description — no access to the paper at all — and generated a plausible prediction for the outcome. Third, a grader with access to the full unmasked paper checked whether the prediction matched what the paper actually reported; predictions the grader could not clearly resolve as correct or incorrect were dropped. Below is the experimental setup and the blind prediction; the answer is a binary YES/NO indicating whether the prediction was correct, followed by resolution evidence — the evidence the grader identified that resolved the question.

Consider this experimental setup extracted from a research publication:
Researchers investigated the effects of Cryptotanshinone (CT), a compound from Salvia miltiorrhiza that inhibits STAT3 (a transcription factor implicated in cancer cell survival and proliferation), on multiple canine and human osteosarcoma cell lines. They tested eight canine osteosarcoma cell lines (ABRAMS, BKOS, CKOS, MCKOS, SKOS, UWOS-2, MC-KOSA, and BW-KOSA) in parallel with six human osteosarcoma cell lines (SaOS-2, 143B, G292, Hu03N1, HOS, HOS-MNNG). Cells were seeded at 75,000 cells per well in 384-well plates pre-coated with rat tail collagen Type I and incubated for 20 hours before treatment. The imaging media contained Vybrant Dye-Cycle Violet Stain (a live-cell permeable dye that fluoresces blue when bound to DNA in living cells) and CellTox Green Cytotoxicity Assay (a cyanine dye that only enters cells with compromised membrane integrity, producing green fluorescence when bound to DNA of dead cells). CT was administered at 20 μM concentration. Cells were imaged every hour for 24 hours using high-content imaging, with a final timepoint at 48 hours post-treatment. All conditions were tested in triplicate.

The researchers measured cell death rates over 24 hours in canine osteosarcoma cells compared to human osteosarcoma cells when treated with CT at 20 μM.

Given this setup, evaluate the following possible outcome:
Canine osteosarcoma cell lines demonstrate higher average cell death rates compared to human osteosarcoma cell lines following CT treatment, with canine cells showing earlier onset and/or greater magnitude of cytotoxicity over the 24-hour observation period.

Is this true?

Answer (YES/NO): NO